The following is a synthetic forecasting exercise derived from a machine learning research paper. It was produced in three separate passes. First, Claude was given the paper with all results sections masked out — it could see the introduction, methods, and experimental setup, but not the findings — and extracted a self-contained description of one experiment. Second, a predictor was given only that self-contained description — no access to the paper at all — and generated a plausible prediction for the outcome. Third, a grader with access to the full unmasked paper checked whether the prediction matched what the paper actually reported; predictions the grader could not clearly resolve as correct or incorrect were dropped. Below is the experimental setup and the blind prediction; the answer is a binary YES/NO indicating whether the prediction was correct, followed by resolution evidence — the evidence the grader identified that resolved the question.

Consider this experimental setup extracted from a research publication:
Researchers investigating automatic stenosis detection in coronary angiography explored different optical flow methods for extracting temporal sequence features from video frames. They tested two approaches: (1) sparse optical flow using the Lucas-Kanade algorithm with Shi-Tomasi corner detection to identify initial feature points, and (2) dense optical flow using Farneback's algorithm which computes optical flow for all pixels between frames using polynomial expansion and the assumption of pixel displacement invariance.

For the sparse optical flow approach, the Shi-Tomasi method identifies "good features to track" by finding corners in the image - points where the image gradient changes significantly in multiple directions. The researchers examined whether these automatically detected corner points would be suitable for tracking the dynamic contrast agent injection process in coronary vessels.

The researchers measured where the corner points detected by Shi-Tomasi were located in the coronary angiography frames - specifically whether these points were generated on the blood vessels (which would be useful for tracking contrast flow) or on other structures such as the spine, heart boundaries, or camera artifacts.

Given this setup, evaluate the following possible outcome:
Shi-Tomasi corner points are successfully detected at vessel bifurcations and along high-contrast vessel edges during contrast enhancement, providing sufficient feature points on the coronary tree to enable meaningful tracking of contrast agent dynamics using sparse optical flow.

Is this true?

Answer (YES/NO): NO